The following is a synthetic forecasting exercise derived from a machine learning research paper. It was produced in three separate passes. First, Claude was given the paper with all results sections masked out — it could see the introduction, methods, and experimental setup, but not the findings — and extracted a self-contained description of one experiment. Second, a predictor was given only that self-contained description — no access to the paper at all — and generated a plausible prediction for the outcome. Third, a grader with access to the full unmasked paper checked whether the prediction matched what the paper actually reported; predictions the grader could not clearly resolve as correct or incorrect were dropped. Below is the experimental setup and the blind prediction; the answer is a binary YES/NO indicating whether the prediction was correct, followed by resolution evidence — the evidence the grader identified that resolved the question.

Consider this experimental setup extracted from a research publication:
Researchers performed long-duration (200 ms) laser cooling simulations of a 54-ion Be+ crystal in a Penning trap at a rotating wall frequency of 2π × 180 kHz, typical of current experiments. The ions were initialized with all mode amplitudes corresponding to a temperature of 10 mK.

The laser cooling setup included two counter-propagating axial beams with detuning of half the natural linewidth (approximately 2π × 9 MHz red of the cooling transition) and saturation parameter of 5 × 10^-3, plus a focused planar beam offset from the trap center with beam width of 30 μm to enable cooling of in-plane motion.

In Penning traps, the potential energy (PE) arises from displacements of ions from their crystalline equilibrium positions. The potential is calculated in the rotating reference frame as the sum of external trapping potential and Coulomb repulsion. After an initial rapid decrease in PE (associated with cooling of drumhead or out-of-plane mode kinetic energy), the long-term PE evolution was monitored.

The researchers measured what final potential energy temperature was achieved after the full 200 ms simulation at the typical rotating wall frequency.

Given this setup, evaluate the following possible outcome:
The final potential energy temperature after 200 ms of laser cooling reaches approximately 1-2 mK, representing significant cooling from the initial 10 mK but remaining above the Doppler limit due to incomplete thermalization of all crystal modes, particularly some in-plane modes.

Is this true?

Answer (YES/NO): NO